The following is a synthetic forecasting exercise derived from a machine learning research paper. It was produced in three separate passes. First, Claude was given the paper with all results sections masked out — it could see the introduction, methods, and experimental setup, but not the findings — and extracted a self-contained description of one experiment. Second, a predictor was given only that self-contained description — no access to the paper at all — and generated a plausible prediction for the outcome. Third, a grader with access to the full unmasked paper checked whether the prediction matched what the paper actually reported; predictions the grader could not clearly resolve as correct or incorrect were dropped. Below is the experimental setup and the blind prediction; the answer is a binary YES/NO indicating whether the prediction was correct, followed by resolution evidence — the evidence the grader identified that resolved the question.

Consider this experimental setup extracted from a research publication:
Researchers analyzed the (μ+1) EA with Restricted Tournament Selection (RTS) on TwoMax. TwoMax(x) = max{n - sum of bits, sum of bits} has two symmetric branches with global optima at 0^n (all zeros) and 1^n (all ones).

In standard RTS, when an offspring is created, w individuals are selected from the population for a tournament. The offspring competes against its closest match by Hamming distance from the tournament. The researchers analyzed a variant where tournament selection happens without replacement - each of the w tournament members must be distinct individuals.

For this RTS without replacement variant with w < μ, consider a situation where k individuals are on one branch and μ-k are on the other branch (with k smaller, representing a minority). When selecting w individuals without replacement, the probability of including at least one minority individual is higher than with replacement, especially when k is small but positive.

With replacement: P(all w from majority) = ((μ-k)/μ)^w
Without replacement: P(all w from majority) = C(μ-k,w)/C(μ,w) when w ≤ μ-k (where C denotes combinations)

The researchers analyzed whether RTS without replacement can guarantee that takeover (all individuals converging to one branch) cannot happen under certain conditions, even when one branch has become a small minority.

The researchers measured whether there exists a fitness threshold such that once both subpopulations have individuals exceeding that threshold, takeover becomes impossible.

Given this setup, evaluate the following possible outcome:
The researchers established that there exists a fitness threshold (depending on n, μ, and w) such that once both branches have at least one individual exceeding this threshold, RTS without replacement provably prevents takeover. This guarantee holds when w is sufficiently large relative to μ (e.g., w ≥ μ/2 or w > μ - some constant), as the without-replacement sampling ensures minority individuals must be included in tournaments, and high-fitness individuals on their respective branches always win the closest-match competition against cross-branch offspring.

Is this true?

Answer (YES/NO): NO